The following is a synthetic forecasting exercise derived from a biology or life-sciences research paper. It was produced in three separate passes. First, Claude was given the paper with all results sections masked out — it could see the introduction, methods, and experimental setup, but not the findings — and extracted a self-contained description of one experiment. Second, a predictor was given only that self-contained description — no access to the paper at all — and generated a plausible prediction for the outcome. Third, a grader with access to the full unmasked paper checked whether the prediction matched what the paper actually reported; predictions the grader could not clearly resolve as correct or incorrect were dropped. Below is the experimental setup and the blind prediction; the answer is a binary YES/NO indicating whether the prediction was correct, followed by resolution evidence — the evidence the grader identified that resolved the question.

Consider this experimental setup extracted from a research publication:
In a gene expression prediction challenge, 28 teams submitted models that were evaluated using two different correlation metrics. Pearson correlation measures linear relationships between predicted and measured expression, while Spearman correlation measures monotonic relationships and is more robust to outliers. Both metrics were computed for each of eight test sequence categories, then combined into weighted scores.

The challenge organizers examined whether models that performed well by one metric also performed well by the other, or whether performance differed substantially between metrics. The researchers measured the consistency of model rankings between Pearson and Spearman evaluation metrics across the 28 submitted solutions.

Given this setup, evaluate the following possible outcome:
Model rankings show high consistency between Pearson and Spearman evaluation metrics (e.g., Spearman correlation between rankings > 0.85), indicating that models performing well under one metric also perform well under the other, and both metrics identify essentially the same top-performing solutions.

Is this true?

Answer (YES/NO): NO